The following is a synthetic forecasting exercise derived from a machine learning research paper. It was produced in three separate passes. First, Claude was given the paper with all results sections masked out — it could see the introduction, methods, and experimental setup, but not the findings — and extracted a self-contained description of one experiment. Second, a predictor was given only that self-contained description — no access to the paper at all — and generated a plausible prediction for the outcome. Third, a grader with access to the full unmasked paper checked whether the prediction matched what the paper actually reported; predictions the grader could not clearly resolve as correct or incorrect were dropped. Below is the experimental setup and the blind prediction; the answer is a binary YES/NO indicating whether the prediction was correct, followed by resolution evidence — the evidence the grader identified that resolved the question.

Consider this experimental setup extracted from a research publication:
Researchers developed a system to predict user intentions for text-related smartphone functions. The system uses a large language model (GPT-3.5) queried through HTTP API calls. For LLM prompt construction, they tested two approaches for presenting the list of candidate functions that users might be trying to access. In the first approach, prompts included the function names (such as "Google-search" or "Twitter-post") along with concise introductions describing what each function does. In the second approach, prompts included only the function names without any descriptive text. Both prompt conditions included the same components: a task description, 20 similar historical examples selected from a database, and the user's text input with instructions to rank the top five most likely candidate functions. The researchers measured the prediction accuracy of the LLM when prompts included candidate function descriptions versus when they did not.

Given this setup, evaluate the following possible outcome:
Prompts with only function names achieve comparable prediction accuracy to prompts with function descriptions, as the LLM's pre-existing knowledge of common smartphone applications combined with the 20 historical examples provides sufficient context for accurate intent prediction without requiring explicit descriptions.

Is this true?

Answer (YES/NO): NO